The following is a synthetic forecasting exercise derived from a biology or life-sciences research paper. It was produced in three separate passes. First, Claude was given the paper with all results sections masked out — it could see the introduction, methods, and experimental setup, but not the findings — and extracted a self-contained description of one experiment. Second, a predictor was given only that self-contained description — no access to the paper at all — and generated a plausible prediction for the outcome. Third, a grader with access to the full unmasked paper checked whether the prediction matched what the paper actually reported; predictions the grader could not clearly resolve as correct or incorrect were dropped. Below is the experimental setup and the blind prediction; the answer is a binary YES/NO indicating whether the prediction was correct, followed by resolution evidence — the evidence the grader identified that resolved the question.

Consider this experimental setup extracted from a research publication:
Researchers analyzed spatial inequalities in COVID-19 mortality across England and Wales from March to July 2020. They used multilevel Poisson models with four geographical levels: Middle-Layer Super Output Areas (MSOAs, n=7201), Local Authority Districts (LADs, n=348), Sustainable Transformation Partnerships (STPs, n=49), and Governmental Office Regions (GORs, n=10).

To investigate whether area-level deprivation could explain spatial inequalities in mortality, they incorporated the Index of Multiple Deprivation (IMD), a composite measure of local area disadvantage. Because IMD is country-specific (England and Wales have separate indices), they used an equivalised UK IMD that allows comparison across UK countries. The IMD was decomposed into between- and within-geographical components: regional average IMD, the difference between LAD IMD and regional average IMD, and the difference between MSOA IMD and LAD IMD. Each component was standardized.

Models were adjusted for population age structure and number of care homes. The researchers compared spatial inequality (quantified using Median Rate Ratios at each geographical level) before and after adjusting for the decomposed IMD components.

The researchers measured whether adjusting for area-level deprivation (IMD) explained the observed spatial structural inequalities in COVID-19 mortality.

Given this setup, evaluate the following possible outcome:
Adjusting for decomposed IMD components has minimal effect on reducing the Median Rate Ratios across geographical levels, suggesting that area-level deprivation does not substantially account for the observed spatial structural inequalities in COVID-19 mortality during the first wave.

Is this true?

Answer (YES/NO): YES